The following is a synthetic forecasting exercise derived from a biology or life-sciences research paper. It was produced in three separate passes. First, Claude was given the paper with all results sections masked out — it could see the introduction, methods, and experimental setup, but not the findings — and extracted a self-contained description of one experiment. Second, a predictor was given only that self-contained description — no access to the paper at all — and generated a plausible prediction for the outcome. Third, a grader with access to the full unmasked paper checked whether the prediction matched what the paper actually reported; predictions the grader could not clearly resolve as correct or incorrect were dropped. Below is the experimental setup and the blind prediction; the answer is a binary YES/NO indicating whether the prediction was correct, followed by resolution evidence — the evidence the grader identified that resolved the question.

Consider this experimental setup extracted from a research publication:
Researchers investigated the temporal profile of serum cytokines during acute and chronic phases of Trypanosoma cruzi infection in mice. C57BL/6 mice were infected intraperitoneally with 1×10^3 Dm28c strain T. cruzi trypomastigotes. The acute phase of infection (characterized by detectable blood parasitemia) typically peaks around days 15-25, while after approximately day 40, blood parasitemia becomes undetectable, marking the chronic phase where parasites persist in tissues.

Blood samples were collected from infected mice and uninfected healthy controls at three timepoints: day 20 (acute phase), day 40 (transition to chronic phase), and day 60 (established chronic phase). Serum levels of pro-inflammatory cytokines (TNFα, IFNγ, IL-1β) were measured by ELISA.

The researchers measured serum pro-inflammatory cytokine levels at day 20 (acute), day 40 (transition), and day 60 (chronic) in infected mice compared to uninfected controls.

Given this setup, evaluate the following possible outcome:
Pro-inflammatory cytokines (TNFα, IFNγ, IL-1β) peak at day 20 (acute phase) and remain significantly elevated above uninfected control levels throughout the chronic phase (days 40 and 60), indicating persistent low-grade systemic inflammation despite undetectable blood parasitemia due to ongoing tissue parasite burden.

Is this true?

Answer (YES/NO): YES